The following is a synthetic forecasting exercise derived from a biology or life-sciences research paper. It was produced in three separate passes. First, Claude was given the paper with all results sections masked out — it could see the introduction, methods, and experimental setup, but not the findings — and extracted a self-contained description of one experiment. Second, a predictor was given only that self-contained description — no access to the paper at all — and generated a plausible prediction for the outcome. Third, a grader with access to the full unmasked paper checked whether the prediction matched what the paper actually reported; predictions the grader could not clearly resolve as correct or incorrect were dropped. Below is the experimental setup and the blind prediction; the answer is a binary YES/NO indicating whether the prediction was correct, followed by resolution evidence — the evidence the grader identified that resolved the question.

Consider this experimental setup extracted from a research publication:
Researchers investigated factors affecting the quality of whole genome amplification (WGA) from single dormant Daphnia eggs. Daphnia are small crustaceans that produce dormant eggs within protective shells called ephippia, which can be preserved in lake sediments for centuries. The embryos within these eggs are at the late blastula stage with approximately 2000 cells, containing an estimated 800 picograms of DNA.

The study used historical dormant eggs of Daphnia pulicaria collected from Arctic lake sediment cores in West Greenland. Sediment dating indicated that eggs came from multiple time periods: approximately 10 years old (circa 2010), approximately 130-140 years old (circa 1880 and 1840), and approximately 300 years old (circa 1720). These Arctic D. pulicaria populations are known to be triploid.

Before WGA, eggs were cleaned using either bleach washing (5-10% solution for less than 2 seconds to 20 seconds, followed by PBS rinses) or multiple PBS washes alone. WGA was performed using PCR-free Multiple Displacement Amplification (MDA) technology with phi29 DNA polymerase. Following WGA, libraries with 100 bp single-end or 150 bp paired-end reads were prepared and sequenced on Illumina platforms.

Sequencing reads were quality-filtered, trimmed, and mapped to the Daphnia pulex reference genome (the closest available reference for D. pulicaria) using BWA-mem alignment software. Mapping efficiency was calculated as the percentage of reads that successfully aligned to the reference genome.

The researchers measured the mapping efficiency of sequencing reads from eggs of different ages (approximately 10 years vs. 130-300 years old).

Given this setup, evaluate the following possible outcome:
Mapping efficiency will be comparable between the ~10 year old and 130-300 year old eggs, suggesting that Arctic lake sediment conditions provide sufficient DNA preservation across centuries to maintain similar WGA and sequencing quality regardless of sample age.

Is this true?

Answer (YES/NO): NO